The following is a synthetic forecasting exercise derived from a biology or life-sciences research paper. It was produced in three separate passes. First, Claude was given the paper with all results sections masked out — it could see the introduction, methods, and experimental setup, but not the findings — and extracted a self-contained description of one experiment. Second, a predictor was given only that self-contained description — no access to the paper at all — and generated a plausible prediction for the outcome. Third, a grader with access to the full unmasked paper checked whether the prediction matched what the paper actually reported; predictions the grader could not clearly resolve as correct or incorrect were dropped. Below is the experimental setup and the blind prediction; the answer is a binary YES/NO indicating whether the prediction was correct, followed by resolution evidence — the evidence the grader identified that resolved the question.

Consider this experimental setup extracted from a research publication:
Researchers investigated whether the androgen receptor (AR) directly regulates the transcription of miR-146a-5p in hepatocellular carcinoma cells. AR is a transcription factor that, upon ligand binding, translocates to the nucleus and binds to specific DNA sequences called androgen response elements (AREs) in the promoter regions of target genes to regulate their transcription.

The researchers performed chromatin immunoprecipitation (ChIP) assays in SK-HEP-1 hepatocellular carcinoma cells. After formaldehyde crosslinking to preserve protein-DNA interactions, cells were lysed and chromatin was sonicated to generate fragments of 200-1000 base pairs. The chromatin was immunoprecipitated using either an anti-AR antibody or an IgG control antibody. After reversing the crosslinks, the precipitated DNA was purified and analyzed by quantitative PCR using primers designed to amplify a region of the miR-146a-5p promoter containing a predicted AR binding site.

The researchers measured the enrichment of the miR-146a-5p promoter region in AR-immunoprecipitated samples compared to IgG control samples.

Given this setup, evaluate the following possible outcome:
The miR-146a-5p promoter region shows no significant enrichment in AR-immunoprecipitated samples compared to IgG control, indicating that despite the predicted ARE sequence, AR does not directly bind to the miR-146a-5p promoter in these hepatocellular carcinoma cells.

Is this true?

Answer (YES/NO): NO